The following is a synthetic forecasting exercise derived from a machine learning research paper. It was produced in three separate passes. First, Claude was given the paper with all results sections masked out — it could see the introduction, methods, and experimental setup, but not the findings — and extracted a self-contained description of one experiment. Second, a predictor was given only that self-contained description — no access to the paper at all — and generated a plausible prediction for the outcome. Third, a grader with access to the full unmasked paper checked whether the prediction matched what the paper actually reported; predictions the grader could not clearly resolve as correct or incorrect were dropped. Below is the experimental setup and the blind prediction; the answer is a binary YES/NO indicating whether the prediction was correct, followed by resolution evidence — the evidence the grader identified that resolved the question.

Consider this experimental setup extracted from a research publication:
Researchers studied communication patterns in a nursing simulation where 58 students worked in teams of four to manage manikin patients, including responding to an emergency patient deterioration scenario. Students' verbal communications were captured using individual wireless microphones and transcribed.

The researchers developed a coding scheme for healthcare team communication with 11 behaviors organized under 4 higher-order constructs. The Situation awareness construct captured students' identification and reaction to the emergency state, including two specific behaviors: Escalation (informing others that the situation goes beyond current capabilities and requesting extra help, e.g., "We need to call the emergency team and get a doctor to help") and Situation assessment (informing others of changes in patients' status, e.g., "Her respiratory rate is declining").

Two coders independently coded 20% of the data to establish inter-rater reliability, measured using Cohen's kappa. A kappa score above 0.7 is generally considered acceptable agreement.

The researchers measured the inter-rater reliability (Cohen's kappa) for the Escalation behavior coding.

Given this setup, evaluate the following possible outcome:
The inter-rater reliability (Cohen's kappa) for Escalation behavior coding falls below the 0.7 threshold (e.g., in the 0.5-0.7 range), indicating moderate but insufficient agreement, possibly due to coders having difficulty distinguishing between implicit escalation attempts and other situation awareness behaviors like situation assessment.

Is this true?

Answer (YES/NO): NO